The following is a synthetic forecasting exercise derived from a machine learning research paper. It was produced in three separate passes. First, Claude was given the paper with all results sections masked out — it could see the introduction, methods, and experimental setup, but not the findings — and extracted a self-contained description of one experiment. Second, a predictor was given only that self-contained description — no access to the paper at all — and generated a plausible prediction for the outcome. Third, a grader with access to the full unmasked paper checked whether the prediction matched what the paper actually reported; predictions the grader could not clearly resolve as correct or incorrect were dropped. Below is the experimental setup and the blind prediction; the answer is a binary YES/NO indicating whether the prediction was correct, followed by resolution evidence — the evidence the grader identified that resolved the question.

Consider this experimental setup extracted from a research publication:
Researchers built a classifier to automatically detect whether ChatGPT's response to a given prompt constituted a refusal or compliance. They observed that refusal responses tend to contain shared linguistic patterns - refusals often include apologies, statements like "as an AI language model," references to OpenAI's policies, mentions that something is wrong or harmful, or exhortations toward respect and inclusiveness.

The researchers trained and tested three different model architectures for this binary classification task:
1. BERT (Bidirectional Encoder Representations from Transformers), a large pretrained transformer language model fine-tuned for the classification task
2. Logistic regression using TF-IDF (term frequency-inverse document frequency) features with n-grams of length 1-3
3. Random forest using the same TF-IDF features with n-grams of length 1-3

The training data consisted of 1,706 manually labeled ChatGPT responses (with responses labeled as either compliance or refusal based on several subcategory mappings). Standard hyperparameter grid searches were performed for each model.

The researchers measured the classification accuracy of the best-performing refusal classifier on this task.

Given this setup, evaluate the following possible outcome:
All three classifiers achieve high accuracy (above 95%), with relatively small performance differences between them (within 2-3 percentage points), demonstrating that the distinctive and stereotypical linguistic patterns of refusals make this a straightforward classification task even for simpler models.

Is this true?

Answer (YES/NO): NO